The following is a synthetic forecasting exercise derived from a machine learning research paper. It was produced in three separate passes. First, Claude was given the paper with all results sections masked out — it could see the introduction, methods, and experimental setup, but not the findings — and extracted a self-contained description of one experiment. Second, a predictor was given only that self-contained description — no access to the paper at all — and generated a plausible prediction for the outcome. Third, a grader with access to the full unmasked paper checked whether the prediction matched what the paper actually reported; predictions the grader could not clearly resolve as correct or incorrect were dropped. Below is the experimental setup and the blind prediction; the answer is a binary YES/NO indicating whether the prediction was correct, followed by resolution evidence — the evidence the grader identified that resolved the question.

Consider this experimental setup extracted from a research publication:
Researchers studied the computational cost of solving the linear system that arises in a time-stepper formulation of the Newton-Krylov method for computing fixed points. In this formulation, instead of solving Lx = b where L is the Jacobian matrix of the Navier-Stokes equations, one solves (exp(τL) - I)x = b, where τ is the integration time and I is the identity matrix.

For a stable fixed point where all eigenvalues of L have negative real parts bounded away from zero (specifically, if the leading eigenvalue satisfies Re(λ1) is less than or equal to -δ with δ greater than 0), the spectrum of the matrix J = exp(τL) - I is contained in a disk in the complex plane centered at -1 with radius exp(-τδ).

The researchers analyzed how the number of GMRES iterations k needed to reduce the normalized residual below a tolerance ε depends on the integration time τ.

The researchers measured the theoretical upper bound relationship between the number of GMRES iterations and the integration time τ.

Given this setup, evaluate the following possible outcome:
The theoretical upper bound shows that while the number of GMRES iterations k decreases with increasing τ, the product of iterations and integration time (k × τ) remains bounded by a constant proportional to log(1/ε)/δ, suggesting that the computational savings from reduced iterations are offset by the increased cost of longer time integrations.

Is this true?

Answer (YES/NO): NO